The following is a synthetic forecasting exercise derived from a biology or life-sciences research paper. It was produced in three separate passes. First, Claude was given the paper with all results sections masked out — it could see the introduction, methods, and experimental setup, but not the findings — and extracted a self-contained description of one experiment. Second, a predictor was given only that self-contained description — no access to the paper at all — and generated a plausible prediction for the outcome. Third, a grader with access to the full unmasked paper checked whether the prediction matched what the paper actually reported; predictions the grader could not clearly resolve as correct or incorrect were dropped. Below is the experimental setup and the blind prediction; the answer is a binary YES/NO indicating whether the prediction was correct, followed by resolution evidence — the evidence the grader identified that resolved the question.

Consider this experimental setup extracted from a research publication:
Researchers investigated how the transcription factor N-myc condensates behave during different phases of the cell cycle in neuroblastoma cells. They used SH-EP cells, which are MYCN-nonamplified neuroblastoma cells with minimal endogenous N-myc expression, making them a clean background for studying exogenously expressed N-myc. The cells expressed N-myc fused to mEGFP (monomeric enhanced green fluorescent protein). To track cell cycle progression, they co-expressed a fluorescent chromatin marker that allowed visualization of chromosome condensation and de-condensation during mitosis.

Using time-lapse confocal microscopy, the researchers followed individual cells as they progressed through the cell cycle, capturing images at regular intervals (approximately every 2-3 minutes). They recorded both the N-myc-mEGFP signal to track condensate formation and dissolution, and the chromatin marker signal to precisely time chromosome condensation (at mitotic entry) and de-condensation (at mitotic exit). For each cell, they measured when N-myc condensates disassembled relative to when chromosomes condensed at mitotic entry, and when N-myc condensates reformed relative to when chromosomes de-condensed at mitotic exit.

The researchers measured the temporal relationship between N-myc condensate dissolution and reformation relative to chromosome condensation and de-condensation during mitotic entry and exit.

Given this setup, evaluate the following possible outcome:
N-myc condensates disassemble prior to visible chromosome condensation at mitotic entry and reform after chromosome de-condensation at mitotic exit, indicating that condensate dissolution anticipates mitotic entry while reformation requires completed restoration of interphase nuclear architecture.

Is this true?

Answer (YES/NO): YES